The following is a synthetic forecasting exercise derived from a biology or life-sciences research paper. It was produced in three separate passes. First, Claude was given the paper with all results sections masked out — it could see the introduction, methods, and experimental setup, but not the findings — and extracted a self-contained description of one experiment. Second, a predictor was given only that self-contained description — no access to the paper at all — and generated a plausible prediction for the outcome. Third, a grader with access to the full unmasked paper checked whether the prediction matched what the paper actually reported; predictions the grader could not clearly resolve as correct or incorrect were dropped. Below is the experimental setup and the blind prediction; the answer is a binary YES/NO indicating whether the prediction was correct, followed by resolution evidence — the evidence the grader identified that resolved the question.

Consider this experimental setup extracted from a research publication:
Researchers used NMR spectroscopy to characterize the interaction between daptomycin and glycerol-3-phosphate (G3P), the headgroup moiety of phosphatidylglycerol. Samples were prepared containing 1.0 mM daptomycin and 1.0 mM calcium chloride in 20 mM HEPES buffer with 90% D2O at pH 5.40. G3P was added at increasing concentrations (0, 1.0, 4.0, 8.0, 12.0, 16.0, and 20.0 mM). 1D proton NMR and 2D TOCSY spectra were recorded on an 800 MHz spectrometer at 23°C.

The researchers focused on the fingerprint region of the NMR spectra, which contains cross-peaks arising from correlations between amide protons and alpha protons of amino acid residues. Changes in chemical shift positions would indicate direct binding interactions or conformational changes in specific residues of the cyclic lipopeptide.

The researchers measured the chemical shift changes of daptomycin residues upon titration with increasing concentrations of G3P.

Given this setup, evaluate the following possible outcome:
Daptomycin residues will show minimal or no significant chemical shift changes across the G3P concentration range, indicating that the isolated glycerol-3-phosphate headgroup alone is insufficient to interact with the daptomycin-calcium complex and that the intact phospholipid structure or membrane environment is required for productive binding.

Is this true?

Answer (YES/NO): NO